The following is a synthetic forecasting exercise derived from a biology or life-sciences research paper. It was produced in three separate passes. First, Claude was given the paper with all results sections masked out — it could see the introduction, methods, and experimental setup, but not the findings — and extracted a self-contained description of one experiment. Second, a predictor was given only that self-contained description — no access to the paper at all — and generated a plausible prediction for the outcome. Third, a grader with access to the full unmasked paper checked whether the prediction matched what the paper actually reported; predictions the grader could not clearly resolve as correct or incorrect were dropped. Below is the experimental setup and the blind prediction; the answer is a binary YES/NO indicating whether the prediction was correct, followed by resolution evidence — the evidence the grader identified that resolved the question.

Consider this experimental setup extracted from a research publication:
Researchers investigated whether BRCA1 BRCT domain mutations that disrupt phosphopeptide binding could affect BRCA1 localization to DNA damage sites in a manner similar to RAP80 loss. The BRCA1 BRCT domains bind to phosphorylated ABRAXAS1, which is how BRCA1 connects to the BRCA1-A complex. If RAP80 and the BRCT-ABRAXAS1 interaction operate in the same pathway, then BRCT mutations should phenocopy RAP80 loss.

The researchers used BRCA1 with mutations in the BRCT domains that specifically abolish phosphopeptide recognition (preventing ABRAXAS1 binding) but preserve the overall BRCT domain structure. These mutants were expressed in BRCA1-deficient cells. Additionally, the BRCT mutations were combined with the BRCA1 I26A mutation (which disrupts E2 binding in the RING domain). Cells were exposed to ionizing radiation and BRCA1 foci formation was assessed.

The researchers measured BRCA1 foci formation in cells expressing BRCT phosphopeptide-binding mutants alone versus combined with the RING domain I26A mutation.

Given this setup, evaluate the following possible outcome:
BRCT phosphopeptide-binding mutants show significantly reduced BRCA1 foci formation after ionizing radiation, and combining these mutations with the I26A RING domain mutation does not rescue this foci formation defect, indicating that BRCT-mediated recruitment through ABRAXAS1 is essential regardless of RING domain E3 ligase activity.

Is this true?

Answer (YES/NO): NO